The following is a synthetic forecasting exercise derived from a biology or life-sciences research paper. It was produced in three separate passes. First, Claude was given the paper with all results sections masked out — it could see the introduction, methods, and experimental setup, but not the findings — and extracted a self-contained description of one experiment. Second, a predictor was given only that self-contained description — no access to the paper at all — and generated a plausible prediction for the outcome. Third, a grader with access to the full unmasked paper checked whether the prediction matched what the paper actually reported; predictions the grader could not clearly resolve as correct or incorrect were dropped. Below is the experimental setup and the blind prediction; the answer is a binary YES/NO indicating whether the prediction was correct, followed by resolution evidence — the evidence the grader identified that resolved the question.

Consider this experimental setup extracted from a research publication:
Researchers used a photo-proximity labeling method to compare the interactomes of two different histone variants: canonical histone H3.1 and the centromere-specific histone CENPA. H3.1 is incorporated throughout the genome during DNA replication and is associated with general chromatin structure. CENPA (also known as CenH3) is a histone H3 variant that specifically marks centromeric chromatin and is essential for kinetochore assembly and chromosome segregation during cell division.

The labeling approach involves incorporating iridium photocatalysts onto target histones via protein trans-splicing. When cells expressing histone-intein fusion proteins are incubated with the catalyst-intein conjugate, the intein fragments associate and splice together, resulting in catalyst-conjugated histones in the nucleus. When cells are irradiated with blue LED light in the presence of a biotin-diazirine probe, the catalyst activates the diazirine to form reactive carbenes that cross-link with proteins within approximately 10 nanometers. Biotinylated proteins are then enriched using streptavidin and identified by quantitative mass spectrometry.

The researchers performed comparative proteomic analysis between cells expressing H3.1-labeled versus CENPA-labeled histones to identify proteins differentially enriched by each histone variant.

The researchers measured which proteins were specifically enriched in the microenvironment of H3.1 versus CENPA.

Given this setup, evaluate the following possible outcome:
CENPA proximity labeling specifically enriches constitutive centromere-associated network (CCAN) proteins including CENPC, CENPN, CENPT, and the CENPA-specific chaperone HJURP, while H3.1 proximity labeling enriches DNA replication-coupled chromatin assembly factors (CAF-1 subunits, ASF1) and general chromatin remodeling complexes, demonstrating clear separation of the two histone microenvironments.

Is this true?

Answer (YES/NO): NO